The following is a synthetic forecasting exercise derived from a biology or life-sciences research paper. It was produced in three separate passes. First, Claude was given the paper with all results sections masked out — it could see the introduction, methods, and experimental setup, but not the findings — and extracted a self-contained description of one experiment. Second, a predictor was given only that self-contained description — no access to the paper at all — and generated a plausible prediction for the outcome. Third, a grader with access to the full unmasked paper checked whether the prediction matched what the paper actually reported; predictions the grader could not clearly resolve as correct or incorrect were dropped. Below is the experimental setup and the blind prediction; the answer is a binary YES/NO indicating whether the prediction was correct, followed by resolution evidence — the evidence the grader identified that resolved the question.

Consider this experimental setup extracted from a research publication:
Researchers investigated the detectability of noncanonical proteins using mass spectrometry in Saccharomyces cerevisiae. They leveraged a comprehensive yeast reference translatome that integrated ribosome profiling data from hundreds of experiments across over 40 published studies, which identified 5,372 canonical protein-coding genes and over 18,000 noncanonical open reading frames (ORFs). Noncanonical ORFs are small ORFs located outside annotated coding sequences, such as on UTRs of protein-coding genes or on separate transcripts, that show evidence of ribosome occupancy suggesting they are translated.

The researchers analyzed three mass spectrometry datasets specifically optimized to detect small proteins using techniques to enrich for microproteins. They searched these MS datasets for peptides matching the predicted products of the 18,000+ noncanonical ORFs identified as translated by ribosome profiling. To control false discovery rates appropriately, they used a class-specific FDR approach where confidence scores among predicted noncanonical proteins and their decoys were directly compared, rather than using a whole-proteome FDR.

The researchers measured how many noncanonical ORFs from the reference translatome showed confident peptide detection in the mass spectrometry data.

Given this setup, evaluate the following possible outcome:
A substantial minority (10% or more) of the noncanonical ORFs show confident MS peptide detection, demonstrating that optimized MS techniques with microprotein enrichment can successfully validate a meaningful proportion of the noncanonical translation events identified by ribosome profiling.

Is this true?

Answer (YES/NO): NO